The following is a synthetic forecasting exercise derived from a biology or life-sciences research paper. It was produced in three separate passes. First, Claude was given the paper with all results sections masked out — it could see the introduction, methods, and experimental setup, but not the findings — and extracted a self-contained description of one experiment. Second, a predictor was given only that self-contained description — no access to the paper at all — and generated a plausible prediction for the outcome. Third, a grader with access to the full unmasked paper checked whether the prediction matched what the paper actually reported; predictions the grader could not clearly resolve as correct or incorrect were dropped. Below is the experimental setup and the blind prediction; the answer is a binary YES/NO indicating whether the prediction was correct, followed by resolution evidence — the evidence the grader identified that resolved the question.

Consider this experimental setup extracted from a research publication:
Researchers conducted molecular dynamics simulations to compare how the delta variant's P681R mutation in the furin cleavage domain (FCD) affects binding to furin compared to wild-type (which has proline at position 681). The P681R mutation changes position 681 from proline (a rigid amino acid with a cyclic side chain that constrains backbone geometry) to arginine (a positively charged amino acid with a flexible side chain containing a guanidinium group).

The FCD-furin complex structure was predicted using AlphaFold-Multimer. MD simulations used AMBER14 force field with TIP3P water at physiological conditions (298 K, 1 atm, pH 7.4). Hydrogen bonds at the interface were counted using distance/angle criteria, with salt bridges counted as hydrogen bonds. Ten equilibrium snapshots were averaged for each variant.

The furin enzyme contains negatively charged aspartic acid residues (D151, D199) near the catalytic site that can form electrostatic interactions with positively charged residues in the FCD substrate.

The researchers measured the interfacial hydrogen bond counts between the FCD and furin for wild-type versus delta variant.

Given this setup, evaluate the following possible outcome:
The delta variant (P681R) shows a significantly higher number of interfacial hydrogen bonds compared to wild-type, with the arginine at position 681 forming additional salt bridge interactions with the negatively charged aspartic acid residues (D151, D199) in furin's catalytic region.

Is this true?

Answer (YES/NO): NO